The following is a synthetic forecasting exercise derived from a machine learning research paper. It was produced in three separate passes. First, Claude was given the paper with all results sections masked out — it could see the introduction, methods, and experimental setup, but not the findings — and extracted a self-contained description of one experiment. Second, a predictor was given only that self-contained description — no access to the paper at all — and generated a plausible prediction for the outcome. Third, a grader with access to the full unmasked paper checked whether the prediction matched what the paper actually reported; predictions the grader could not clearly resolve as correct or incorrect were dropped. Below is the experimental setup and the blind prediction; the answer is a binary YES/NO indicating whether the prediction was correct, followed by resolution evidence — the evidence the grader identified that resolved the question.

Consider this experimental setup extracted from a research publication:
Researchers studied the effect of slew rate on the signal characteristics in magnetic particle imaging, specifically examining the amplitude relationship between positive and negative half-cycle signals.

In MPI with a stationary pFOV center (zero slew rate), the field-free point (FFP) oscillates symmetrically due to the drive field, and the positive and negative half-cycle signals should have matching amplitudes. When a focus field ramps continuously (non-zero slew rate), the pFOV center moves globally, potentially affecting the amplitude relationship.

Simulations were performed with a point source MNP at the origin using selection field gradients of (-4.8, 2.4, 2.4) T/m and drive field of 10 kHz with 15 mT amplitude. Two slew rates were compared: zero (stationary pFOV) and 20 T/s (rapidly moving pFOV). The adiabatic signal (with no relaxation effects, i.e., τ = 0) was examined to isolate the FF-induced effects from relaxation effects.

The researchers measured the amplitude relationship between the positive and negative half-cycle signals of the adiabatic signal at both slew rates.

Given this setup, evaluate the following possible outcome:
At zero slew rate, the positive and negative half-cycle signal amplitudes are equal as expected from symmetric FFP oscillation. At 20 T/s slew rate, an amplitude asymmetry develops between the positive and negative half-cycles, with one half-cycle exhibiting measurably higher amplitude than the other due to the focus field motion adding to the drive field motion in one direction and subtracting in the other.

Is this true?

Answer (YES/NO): YES